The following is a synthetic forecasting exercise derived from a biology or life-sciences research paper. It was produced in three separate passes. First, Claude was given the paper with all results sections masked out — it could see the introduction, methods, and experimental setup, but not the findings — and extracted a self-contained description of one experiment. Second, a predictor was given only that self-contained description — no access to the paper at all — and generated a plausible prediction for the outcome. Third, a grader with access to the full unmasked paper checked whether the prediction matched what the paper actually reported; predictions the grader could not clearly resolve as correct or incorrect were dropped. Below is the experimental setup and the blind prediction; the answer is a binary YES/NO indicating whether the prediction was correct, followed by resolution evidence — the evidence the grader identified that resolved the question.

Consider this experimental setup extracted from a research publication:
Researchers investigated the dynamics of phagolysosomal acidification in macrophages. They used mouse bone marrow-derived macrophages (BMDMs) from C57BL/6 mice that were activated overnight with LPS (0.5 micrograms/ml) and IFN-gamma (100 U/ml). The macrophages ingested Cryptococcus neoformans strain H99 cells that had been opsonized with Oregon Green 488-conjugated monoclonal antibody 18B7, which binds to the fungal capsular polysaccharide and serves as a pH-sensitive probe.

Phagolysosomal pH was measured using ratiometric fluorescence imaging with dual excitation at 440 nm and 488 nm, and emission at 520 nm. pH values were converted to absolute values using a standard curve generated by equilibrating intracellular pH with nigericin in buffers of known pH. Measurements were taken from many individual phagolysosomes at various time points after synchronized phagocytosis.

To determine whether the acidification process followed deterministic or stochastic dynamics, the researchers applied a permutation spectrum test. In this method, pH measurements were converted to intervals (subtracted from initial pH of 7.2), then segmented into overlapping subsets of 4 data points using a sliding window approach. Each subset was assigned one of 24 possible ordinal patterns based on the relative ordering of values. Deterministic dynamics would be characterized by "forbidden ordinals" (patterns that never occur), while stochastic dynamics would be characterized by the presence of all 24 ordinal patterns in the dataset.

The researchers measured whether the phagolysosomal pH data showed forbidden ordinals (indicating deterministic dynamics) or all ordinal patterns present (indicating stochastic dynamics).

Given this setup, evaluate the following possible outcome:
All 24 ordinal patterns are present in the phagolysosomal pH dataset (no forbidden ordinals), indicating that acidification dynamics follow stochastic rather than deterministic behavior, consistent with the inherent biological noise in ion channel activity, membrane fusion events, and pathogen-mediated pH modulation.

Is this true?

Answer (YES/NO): YES